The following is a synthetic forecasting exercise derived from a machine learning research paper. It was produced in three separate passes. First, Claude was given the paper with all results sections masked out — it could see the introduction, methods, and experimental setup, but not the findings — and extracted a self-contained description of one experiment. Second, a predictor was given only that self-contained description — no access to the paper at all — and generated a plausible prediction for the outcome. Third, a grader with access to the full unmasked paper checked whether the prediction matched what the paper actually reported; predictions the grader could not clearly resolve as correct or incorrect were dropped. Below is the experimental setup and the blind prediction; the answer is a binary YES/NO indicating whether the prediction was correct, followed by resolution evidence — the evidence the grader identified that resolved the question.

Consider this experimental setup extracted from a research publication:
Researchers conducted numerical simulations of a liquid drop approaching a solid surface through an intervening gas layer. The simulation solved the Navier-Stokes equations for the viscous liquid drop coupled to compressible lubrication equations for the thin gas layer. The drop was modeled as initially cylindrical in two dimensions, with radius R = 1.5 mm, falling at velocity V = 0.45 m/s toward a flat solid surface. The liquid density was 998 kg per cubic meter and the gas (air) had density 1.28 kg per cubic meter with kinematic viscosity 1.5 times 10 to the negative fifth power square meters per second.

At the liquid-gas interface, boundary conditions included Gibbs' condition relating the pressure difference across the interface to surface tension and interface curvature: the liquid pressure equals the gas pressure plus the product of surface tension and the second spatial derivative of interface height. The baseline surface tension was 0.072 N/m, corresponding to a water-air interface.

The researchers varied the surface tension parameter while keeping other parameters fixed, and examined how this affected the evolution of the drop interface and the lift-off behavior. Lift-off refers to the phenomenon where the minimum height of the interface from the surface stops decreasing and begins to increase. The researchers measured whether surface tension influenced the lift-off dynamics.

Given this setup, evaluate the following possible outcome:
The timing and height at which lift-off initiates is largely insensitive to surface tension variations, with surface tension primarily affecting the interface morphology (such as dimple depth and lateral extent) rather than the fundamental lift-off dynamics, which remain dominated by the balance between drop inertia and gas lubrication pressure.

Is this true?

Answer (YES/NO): NO